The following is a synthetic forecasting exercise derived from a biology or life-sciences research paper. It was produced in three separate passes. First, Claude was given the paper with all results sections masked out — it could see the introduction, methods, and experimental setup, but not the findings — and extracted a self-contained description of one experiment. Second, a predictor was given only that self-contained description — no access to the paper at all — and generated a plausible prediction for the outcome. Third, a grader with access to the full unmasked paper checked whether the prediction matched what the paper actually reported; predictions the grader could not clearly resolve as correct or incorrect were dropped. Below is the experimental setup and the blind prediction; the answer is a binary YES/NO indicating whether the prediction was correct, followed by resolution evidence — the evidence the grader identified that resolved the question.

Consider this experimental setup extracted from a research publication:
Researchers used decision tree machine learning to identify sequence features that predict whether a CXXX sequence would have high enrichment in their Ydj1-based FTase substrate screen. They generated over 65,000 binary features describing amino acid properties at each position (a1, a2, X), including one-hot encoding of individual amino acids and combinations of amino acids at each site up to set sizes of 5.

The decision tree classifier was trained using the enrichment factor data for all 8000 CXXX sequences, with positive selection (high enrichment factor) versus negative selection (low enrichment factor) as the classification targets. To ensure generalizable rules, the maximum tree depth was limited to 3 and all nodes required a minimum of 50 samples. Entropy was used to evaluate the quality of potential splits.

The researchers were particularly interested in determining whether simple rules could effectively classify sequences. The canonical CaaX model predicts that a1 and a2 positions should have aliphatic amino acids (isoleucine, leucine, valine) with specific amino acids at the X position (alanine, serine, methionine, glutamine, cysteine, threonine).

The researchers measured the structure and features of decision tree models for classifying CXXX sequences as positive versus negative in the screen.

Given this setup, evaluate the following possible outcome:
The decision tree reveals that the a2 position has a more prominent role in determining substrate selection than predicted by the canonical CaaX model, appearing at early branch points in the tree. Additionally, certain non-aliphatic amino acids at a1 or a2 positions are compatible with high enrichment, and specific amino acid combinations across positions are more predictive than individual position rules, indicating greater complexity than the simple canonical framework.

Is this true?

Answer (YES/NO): NO